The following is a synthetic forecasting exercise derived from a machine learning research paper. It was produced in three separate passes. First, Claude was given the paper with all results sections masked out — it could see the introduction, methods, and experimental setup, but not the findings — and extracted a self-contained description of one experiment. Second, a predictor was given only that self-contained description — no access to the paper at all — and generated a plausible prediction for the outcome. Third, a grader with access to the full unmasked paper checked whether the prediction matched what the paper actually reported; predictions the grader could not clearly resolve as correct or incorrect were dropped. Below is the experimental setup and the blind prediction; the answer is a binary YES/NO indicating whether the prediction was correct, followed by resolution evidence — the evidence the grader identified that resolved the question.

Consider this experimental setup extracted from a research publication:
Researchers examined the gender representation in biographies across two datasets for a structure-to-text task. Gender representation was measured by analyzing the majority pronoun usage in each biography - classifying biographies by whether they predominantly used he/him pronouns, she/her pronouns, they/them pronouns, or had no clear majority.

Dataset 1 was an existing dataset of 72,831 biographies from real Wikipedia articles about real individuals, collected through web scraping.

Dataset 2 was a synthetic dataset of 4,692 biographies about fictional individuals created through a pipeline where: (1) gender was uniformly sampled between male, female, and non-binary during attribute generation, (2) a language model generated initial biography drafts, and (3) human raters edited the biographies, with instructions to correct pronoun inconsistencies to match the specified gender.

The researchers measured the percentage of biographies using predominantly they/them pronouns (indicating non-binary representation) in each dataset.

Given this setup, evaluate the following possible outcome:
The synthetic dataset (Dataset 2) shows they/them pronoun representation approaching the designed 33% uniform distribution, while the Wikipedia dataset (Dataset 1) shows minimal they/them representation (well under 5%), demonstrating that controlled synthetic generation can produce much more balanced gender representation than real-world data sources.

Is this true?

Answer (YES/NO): NO